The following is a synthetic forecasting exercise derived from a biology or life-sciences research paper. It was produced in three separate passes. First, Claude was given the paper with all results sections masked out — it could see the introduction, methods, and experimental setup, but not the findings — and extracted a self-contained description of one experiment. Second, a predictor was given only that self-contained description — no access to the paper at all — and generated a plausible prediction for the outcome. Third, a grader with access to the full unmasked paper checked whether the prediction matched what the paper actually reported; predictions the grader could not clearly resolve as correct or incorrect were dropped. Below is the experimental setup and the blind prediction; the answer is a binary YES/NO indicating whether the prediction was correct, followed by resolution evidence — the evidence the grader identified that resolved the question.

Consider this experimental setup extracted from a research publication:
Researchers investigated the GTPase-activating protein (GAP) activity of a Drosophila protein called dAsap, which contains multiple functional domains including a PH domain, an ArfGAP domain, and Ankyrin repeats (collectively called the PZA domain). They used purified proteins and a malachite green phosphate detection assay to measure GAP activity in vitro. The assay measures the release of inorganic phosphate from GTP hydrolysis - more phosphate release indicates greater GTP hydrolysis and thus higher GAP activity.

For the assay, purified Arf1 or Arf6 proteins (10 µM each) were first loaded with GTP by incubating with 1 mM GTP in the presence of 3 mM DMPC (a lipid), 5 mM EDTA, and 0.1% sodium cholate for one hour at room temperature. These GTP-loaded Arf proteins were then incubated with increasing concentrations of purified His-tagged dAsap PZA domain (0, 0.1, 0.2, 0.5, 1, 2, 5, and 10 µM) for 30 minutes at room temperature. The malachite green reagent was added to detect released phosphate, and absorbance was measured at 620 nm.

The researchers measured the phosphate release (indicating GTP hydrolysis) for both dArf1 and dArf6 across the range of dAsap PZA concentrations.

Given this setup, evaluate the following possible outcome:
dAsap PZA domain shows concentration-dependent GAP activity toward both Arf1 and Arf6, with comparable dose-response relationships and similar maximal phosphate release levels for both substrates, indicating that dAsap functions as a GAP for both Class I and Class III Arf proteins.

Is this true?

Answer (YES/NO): NO